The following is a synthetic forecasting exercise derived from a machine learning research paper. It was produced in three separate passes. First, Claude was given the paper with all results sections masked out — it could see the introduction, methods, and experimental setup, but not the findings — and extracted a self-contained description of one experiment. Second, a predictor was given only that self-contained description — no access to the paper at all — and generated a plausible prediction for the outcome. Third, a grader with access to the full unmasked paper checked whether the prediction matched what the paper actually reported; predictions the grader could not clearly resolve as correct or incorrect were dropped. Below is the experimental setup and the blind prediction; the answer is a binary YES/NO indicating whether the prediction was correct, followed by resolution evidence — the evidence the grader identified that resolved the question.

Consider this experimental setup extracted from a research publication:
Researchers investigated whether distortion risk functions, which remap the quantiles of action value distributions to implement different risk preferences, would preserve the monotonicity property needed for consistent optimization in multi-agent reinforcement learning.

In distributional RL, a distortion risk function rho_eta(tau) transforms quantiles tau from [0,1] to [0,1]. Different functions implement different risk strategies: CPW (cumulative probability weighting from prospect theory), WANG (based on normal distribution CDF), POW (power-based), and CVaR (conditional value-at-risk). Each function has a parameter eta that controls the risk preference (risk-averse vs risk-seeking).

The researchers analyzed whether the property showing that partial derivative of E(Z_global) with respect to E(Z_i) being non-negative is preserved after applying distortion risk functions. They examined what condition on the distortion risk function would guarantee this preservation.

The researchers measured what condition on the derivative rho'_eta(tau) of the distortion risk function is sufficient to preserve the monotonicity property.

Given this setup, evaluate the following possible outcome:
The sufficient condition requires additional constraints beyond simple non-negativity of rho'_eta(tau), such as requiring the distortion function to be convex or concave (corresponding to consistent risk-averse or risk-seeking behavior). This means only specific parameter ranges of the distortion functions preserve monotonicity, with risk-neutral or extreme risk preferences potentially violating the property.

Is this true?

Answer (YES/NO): NO